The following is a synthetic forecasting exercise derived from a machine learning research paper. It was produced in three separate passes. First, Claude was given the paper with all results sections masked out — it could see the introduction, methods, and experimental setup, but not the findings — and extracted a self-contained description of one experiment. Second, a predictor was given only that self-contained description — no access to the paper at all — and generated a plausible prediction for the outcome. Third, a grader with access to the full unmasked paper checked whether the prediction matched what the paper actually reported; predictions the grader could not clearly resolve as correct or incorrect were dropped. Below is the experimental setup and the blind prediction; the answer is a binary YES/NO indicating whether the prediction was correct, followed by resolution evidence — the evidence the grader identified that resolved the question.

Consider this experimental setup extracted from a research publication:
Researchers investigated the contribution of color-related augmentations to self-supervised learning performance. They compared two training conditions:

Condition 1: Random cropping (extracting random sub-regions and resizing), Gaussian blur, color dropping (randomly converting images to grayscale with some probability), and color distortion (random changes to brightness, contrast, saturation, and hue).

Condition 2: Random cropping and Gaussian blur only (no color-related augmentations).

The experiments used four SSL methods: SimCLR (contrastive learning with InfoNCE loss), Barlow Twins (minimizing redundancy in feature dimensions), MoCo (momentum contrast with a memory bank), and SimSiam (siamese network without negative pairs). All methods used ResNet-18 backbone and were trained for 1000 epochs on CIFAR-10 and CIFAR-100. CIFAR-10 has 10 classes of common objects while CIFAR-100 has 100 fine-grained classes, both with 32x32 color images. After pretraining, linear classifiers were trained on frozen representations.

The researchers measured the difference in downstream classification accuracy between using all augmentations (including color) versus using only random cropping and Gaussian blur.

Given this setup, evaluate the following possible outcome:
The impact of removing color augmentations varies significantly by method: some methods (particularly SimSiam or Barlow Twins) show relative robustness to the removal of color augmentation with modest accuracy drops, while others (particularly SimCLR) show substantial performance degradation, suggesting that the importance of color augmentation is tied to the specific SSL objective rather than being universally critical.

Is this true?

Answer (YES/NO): NO